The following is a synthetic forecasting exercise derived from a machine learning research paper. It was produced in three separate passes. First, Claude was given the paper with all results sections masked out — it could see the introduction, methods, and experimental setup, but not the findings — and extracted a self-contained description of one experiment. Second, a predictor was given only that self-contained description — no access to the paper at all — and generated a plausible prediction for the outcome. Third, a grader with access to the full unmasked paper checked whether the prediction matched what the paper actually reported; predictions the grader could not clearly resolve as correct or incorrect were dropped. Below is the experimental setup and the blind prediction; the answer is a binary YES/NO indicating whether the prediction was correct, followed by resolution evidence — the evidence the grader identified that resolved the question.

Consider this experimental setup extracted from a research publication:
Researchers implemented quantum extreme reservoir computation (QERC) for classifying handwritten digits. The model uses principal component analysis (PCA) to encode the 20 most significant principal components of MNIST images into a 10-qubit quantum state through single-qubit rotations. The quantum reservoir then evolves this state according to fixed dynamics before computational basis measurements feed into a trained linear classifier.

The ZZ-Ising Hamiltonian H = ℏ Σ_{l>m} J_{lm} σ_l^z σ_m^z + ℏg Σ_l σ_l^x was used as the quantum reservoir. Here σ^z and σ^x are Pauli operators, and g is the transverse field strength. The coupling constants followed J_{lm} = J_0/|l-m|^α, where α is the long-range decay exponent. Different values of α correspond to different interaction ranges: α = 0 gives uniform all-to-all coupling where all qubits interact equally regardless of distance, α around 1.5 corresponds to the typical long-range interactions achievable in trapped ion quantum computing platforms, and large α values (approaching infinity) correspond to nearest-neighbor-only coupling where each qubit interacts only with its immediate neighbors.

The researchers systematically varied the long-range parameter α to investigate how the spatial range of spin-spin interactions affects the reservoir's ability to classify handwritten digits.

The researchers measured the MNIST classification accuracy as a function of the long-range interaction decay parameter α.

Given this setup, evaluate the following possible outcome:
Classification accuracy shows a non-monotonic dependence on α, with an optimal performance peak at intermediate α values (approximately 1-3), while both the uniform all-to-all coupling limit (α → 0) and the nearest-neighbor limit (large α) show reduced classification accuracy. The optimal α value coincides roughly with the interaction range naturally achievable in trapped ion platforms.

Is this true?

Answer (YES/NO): YES